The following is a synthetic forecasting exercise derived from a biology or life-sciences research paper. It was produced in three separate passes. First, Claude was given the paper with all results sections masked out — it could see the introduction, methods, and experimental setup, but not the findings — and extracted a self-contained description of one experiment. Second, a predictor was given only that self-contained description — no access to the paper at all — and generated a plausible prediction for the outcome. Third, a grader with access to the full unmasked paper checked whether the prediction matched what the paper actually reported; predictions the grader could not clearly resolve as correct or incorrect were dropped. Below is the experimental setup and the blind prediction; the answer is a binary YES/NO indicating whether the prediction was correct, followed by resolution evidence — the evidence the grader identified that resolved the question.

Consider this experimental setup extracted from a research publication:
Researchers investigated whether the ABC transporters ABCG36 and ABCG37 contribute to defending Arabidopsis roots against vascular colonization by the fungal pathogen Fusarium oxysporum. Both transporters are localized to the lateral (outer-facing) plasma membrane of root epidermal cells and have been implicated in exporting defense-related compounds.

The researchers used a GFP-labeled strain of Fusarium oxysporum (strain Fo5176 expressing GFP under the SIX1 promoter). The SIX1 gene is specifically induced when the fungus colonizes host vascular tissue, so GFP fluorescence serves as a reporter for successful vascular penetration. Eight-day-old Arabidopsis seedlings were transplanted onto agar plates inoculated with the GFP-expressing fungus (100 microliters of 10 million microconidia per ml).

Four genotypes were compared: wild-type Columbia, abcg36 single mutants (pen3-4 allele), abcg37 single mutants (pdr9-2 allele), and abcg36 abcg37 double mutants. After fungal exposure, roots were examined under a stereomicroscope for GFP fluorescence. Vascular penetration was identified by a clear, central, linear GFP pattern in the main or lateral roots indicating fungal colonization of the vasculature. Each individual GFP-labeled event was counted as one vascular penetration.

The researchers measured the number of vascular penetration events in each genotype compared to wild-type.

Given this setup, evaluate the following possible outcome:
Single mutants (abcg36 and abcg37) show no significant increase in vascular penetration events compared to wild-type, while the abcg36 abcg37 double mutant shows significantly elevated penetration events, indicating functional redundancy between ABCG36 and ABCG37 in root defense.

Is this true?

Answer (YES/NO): NO